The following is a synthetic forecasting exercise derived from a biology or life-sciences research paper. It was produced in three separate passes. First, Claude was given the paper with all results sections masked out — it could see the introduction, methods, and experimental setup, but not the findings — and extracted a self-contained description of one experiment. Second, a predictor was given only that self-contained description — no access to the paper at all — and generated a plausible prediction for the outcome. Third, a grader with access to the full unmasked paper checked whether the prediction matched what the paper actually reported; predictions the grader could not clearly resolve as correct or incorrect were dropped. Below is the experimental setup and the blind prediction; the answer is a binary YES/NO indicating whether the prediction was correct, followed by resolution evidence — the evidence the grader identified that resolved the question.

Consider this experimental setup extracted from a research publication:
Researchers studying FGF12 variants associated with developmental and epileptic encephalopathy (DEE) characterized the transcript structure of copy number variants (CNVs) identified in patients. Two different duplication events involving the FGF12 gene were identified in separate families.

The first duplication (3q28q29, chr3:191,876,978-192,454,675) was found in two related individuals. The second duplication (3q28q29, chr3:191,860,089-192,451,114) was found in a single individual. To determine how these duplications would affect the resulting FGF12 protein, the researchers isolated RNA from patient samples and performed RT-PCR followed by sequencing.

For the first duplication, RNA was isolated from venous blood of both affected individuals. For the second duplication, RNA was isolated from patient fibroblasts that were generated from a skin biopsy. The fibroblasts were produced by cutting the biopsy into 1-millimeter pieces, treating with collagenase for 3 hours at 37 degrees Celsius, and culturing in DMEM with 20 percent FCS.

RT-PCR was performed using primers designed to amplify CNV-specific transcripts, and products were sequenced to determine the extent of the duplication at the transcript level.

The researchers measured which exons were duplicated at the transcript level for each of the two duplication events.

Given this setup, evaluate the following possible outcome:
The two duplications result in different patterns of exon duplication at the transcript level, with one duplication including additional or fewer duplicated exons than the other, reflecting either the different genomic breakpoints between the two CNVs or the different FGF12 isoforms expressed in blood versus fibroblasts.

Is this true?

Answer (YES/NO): YES